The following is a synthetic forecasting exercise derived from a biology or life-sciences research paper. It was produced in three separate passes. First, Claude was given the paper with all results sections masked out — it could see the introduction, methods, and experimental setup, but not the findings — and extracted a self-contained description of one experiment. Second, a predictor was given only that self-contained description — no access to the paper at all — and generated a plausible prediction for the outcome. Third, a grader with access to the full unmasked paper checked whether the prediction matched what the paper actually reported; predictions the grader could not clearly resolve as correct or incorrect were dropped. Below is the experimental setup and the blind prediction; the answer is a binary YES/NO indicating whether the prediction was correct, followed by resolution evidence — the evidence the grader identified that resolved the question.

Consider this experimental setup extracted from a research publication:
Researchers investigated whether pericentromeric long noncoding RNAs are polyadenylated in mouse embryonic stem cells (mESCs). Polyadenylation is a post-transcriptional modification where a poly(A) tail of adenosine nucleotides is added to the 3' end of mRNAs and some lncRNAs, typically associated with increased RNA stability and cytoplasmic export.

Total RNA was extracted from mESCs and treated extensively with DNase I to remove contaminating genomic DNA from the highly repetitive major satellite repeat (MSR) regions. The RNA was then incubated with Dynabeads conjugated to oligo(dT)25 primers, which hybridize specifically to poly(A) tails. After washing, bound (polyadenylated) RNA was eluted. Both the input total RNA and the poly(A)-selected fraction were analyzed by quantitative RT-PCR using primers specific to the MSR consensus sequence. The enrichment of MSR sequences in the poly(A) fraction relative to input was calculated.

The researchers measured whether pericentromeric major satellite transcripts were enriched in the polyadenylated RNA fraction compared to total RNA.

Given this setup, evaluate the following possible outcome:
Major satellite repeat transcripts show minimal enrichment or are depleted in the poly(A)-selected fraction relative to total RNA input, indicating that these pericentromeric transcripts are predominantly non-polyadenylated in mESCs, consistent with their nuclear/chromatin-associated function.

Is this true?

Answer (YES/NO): YES